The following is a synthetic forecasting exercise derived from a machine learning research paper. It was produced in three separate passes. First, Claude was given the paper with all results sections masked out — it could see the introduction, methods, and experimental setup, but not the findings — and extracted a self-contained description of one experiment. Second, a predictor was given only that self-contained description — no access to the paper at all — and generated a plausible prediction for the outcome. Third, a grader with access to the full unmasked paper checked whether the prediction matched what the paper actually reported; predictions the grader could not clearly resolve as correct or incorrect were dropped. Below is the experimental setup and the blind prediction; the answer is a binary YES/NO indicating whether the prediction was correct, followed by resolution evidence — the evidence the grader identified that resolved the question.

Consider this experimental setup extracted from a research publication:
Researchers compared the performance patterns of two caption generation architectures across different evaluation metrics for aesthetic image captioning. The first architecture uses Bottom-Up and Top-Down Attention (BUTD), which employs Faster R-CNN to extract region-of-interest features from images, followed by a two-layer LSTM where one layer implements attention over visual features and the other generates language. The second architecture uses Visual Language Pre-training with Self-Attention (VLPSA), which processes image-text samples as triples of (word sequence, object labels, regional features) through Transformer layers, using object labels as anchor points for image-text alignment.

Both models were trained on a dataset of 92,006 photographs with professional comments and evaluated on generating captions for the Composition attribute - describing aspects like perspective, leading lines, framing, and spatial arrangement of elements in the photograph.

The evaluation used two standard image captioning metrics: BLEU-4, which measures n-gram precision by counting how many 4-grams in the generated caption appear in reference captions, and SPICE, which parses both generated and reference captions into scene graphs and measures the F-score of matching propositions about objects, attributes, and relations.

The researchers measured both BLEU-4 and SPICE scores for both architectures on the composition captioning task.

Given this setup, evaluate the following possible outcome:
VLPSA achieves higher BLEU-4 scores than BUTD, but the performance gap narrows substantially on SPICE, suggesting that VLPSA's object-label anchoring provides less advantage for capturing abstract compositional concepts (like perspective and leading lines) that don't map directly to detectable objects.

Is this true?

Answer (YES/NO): NO